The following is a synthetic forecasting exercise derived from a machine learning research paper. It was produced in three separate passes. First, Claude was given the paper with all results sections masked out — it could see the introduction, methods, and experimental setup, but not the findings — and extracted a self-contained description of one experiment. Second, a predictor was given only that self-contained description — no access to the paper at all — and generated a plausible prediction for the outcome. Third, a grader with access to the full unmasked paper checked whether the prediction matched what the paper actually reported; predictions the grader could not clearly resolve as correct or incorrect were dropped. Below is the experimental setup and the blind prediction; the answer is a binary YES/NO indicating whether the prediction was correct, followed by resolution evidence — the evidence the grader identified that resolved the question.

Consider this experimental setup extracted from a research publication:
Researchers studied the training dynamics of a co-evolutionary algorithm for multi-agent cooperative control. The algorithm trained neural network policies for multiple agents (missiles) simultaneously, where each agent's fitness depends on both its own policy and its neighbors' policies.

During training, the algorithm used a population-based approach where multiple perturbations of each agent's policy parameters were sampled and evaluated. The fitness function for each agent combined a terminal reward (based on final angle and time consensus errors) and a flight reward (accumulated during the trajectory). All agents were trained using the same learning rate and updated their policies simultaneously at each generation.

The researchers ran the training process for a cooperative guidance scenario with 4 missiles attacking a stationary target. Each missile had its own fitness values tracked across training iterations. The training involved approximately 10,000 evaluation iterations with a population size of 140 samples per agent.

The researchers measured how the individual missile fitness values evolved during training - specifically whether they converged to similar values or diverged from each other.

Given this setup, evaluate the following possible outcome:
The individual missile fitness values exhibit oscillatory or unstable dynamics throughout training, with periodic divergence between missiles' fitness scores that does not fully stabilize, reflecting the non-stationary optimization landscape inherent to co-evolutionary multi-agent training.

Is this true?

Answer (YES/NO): NO